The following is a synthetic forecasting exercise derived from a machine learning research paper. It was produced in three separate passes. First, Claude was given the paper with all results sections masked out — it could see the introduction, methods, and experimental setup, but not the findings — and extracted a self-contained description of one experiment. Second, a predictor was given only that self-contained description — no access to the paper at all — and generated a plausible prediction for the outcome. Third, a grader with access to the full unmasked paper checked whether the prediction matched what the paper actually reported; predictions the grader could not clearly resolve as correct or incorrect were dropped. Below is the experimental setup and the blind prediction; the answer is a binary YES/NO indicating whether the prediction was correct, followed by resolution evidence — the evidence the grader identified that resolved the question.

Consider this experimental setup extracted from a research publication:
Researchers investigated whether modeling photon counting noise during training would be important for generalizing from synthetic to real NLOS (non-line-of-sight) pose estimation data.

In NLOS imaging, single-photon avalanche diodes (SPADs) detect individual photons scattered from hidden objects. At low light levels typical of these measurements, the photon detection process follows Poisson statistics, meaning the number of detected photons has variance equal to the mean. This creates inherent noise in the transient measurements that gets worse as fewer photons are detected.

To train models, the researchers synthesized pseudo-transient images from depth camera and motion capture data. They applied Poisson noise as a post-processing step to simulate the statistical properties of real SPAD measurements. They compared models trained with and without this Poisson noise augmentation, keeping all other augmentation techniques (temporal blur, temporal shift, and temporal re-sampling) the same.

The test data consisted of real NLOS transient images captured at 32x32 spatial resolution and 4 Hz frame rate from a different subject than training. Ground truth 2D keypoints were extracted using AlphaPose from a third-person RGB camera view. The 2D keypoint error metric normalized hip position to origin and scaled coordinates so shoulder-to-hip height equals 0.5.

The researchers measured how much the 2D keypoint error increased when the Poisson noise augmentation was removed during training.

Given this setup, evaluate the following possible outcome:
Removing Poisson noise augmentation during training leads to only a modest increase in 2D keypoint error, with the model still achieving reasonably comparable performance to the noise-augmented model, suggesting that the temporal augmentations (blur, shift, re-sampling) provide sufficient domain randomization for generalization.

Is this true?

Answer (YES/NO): YES